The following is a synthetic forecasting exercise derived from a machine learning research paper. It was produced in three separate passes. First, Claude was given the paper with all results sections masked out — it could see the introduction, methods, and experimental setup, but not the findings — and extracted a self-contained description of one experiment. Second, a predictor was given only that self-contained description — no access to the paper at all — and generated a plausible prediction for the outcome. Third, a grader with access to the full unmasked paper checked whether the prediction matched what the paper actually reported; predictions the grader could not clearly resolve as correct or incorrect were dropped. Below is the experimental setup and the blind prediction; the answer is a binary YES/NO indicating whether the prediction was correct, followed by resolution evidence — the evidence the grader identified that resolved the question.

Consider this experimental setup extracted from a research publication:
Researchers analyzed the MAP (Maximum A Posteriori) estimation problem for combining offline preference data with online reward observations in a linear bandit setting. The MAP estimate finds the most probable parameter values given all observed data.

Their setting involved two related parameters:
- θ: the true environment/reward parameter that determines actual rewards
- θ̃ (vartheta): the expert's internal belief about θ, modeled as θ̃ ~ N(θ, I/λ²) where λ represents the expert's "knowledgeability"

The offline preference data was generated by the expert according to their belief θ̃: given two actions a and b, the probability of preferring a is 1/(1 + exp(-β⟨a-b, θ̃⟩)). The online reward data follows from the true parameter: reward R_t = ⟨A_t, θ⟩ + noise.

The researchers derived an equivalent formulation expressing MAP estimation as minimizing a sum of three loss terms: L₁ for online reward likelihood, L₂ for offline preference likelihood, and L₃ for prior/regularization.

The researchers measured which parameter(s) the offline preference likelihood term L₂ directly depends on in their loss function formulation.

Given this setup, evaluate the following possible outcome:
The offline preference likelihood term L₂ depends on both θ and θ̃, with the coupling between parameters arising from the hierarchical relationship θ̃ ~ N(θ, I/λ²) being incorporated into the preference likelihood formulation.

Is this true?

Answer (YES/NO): NO